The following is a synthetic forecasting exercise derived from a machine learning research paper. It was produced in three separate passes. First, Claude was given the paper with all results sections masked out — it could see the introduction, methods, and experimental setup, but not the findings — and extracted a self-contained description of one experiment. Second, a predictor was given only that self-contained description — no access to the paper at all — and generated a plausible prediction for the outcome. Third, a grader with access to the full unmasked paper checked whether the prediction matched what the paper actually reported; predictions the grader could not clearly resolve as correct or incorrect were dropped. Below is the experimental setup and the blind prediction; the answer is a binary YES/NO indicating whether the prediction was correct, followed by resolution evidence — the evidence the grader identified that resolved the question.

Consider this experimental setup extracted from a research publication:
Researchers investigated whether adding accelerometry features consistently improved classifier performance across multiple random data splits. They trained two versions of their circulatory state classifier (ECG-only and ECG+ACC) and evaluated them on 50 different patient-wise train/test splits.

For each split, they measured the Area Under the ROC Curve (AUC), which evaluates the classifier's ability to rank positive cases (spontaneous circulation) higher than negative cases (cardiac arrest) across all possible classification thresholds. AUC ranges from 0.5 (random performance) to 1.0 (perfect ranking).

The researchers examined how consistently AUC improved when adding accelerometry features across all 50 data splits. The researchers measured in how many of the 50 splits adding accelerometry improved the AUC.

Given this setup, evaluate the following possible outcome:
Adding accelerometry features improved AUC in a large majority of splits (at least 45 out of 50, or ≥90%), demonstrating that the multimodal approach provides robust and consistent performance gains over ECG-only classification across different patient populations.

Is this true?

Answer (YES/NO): YES